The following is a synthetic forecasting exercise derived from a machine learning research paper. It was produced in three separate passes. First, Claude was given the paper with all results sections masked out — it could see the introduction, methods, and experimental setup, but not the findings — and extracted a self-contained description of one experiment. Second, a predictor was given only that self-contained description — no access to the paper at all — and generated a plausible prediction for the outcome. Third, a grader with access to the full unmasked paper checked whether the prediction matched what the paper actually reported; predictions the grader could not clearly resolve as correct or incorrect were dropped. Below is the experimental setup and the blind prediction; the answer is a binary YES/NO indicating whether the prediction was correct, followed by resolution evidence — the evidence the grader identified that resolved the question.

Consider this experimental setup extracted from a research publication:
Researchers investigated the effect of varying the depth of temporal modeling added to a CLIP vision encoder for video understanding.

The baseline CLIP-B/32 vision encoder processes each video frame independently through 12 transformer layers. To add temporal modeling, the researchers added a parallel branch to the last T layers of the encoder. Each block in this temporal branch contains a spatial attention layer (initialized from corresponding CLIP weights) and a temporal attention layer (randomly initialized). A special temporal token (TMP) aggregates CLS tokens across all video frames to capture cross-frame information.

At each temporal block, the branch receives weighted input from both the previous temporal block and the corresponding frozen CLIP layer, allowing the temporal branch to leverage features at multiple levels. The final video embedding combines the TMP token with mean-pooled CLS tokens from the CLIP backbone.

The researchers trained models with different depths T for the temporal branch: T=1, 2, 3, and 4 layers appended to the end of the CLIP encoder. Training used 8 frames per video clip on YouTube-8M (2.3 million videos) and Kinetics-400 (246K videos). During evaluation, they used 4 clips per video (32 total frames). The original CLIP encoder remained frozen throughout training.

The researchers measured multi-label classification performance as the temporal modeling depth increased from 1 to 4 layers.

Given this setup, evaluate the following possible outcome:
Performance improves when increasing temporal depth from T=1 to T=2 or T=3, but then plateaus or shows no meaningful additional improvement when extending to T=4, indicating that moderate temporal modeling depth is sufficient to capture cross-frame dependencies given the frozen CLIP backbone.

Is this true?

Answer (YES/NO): NO